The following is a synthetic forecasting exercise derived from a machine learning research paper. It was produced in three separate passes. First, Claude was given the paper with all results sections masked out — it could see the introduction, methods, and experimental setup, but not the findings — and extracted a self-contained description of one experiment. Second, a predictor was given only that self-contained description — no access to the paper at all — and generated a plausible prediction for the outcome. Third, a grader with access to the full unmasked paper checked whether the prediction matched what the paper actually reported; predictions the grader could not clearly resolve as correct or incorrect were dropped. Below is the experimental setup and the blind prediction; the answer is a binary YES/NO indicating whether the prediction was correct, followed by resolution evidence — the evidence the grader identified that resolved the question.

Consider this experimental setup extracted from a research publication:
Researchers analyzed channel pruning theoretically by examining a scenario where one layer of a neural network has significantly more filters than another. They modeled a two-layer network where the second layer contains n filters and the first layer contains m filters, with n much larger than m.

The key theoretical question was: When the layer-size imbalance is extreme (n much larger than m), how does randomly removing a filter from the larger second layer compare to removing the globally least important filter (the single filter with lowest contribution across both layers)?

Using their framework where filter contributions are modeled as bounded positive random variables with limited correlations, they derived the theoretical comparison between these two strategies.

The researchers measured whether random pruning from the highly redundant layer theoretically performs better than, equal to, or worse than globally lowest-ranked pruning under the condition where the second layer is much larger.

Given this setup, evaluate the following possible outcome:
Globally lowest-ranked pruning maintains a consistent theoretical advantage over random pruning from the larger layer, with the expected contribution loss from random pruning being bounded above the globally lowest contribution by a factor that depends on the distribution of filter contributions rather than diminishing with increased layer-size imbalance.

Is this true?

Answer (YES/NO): NO